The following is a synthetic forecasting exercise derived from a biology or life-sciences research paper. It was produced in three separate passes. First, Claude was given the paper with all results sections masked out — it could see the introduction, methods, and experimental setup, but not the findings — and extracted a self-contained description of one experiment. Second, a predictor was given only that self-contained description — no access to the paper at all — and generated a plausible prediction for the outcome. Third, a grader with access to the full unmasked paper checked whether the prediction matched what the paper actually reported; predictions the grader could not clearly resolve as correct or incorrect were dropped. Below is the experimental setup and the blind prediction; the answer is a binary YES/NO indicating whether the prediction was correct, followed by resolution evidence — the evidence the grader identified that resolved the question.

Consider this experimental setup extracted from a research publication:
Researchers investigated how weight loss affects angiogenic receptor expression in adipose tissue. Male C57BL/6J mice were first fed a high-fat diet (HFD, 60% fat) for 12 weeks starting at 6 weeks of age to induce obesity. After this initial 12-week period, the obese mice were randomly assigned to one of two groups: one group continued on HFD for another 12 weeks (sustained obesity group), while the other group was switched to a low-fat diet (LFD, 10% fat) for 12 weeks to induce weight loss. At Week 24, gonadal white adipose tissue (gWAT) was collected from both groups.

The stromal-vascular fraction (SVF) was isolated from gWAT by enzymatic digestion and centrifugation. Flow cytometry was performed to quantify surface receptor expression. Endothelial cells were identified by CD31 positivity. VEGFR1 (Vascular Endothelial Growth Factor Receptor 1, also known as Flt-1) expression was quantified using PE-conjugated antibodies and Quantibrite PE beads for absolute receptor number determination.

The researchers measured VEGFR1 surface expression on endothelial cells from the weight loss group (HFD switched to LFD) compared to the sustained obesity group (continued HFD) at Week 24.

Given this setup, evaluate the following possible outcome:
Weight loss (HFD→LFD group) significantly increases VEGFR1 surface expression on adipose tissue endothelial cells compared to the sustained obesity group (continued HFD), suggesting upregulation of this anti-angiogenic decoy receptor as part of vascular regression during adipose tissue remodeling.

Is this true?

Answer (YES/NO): NO